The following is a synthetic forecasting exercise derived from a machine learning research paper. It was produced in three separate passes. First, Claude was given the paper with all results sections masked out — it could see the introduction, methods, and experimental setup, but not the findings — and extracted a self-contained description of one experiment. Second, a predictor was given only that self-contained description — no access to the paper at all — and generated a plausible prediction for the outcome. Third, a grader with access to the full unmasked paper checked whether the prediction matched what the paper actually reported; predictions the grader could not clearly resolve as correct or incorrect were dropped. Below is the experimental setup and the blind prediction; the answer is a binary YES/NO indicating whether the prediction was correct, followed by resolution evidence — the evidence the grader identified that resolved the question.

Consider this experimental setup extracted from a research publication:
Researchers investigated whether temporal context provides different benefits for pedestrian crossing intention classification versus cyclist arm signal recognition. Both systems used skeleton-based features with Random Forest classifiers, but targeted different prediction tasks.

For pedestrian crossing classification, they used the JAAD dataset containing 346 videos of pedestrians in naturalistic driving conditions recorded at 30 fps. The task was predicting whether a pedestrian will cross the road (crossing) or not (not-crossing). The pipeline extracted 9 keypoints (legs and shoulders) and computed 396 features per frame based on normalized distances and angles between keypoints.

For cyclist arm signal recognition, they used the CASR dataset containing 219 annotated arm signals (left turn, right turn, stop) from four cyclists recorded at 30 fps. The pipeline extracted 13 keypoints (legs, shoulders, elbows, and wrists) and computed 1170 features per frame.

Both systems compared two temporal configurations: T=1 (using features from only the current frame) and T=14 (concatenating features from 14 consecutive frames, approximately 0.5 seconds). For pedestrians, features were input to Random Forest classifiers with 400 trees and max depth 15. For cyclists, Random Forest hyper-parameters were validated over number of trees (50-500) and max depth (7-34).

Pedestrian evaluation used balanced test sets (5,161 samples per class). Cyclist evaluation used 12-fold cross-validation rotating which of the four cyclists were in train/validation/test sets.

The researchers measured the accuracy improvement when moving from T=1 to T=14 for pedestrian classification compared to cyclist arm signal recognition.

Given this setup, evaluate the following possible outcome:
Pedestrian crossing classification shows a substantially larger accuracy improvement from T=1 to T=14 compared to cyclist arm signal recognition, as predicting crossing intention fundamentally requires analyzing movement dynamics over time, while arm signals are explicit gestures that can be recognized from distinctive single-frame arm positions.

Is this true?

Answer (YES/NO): YES